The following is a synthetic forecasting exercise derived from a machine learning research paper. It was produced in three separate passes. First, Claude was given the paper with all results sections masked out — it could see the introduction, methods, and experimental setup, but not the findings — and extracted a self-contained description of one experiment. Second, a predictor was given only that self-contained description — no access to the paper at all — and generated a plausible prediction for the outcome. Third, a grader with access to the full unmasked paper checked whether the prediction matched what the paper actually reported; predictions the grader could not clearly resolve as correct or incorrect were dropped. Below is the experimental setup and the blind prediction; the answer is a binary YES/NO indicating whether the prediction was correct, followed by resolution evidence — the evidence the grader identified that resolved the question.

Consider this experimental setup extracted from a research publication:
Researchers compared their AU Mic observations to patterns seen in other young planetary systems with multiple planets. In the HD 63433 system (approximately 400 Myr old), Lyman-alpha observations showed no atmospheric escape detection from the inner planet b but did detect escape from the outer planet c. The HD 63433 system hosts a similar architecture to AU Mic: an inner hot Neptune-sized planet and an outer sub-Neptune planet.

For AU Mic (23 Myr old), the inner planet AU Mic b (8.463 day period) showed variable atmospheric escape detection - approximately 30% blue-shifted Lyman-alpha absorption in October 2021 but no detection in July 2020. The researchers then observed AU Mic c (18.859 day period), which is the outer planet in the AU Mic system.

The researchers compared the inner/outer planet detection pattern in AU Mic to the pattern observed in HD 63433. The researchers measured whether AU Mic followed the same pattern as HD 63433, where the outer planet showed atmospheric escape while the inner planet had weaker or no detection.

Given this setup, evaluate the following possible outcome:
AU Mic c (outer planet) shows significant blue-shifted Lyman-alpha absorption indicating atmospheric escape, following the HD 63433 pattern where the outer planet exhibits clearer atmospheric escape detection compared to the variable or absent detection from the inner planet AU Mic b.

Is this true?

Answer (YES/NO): NO